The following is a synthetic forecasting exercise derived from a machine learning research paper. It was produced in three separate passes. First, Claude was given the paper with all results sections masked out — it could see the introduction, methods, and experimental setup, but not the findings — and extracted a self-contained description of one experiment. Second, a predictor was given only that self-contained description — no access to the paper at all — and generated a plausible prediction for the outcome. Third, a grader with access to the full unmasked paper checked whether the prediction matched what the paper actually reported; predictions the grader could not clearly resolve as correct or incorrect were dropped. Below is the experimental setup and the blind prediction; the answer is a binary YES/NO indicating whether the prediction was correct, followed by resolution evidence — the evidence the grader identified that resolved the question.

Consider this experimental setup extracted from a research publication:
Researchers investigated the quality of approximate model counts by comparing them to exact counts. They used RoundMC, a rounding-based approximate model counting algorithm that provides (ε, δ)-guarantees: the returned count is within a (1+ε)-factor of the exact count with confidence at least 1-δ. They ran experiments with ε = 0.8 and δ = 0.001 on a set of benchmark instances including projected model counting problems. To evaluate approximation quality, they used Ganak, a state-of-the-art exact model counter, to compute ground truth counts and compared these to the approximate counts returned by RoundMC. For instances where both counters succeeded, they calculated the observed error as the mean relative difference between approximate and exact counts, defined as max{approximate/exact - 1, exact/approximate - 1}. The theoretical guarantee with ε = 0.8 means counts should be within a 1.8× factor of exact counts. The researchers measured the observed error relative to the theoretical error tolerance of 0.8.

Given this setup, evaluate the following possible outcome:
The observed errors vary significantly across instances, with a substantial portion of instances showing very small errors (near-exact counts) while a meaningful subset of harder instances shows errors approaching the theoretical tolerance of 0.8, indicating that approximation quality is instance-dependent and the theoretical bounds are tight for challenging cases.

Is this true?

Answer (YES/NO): NO